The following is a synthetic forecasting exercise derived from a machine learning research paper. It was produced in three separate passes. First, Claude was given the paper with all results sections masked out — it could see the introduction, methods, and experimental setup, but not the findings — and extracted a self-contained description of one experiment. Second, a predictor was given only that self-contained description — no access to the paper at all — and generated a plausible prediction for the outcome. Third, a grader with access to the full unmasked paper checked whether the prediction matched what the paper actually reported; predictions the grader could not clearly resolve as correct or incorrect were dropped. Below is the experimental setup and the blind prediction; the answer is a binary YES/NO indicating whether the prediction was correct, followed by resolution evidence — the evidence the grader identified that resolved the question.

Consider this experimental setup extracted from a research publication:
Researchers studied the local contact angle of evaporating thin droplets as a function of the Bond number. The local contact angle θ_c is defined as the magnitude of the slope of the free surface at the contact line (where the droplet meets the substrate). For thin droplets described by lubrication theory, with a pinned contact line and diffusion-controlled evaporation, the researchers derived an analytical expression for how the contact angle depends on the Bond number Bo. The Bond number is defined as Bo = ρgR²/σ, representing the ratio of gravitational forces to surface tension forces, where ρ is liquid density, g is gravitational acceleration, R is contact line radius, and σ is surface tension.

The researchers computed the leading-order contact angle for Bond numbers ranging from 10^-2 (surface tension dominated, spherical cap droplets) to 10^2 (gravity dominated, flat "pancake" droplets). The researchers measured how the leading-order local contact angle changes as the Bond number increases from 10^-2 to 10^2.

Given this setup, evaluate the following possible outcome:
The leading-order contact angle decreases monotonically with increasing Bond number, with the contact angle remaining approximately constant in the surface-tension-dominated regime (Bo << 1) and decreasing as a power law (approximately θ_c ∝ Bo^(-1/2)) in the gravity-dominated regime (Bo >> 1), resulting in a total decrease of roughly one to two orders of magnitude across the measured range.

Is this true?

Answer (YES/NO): NO